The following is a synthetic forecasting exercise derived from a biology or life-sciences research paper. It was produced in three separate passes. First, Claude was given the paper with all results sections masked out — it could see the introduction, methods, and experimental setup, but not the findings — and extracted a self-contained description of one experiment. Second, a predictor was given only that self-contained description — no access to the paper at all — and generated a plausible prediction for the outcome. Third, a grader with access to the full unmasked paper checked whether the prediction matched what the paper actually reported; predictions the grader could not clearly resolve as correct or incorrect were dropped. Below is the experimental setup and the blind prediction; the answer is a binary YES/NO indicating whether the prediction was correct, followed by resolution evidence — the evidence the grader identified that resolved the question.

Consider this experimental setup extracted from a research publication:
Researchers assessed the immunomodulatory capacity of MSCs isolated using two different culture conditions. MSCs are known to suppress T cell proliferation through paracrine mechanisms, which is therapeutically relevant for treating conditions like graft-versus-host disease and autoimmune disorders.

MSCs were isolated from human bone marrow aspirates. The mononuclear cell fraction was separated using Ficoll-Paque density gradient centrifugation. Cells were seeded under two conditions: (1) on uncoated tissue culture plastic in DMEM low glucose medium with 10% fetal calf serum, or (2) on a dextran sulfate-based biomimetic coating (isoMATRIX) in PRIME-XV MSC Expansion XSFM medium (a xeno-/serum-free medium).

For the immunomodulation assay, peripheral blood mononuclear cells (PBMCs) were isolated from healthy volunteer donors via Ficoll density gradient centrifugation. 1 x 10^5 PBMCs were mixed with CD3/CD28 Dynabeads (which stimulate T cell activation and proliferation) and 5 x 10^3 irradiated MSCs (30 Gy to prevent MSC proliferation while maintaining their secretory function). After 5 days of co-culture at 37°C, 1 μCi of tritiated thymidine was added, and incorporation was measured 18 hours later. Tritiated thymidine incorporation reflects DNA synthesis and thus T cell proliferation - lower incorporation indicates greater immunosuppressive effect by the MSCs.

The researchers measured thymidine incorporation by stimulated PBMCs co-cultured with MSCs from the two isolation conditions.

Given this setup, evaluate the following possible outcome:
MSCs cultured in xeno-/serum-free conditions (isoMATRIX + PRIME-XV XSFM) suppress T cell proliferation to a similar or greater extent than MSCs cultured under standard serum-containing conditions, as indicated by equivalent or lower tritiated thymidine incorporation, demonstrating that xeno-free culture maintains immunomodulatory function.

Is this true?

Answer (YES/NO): YES